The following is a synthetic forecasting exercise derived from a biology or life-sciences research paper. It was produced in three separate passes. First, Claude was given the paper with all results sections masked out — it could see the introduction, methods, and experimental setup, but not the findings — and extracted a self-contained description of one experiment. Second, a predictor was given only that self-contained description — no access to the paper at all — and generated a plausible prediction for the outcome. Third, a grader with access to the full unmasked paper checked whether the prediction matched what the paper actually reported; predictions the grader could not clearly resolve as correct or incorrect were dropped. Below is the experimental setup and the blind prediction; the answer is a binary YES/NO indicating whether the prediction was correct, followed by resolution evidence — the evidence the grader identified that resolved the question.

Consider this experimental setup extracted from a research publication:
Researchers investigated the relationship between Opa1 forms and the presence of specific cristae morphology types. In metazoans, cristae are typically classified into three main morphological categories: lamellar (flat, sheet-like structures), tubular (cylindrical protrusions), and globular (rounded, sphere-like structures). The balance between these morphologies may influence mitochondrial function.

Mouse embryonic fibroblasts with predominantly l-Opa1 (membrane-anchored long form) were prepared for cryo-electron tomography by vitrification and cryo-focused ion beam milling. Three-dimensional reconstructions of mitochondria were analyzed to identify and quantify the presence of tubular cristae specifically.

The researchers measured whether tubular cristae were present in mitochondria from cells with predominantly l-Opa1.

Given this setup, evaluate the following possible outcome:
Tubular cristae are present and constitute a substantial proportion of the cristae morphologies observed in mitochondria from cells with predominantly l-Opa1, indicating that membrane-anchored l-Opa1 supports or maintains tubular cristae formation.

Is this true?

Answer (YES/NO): NO